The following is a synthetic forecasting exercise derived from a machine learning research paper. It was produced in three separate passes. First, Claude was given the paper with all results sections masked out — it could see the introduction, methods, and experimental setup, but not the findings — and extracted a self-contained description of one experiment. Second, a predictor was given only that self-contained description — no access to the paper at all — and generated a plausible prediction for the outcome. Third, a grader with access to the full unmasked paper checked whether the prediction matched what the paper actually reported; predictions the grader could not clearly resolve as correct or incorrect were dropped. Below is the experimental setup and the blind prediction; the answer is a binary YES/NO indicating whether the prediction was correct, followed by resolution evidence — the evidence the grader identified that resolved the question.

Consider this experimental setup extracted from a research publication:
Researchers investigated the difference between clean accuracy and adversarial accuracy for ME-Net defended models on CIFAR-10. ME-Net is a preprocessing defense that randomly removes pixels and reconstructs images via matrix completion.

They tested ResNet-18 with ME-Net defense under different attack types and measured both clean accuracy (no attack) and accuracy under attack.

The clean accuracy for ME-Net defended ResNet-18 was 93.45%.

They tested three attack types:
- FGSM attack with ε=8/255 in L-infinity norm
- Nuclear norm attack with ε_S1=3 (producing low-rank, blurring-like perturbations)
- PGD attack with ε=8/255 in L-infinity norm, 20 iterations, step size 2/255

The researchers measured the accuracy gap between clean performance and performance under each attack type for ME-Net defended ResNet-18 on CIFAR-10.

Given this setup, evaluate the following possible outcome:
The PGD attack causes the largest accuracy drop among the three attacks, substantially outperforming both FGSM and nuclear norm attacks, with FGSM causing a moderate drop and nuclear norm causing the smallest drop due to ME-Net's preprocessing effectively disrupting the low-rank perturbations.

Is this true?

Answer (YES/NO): NO